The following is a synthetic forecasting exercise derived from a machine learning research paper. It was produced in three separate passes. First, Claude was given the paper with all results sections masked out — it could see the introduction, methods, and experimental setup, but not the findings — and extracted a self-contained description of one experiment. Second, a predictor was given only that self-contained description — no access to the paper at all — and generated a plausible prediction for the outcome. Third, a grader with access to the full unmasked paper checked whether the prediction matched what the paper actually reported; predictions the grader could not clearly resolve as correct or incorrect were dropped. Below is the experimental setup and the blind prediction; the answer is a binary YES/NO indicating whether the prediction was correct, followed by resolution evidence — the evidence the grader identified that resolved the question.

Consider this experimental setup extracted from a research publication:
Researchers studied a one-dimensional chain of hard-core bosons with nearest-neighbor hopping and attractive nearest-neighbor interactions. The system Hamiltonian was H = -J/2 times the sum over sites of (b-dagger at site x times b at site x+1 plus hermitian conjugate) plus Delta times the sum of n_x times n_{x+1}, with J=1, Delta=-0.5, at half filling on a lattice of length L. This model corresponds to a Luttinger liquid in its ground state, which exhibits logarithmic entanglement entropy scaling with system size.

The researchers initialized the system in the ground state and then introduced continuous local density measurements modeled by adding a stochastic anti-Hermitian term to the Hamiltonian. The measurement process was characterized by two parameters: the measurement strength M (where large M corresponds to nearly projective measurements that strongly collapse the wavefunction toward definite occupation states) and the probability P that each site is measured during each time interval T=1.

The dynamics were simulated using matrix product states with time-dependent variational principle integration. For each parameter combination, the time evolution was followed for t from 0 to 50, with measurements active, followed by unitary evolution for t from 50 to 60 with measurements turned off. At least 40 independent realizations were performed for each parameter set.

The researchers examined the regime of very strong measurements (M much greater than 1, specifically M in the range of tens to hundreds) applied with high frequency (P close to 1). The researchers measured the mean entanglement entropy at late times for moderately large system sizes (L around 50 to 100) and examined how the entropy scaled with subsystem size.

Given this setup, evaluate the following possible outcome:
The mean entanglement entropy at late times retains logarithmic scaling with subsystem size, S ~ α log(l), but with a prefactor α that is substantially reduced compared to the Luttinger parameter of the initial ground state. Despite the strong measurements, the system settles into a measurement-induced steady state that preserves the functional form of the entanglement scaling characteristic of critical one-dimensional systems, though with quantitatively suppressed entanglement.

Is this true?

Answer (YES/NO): NO